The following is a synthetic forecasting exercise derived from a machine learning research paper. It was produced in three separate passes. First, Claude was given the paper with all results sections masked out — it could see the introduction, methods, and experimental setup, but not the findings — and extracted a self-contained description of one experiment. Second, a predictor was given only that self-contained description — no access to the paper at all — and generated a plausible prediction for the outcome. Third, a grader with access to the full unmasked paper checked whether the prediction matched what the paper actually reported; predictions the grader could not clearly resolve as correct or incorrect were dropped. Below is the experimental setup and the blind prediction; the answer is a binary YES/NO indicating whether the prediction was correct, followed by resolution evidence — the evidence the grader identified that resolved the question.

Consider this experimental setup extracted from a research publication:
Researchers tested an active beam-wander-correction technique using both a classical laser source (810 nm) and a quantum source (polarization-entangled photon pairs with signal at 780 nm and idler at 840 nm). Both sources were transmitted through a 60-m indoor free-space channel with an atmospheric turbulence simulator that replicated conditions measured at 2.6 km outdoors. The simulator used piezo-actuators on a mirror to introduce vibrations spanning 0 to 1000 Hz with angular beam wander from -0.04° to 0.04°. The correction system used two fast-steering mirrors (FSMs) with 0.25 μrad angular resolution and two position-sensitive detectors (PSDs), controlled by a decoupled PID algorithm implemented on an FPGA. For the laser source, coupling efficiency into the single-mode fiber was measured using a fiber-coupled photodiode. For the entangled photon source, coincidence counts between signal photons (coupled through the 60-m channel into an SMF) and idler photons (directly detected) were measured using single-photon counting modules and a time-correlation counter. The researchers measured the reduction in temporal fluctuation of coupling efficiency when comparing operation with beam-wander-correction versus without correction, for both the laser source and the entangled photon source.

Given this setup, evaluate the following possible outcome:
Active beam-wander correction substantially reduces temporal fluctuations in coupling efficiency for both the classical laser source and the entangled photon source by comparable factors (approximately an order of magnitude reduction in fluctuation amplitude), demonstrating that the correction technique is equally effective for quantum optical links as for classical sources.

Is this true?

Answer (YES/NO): NO